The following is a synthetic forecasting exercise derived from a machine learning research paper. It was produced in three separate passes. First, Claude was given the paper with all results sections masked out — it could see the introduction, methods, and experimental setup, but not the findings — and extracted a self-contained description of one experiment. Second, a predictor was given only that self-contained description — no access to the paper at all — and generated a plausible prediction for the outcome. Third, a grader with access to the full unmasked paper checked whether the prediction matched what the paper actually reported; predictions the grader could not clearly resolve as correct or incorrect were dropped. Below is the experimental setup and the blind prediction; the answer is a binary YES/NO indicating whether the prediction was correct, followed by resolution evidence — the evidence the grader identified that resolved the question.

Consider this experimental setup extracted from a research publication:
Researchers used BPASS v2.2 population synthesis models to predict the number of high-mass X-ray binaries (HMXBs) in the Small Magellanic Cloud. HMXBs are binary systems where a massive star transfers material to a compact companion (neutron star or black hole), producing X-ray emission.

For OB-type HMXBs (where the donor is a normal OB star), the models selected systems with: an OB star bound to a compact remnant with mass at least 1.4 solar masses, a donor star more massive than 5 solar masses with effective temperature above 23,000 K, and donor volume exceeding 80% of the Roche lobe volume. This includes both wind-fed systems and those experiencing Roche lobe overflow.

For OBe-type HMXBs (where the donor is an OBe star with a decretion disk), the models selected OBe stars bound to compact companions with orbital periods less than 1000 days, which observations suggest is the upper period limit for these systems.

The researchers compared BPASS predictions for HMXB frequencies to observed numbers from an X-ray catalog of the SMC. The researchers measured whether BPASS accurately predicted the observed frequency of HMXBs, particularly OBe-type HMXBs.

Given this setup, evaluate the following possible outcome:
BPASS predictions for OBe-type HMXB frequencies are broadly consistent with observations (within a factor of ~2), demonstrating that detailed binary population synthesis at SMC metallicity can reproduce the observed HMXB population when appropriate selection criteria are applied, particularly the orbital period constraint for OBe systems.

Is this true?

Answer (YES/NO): NO